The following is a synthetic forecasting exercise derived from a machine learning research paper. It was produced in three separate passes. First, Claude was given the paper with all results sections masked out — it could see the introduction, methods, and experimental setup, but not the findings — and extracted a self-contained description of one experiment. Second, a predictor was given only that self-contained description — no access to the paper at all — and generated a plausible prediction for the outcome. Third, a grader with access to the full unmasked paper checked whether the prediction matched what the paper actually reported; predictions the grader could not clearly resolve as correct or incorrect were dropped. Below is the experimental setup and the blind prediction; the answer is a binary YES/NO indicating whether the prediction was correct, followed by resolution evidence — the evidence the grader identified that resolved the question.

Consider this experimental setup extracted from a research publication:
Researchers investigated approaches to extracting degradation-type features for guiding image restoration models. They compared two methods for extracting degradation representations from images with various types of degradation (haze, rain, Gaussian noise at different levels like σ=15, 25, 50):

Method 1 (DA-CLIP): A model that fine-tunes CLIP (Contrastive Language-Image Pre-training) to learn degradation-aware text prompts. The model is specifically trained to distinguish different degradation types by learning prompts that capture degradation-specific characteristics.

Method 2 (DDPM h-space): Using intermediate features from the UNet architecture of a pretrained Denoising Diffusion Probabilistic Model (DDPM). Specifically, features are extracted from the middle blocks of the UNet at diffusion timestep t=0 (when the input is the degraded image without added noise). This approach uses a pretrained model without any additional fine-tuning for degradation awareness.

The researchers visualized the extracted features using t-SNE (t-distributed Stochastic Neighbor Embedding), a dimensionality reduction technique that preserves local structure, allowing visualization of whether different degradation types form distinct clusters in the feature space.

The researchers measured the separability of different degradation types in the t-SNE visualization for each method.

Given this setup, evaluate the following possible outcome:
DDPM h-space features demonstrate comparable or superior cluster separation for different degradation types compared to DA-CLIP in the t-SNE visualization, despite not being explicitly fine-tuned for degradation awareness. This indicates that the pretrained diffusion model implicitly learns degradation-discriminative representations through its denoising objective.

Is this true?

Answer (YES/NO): YES